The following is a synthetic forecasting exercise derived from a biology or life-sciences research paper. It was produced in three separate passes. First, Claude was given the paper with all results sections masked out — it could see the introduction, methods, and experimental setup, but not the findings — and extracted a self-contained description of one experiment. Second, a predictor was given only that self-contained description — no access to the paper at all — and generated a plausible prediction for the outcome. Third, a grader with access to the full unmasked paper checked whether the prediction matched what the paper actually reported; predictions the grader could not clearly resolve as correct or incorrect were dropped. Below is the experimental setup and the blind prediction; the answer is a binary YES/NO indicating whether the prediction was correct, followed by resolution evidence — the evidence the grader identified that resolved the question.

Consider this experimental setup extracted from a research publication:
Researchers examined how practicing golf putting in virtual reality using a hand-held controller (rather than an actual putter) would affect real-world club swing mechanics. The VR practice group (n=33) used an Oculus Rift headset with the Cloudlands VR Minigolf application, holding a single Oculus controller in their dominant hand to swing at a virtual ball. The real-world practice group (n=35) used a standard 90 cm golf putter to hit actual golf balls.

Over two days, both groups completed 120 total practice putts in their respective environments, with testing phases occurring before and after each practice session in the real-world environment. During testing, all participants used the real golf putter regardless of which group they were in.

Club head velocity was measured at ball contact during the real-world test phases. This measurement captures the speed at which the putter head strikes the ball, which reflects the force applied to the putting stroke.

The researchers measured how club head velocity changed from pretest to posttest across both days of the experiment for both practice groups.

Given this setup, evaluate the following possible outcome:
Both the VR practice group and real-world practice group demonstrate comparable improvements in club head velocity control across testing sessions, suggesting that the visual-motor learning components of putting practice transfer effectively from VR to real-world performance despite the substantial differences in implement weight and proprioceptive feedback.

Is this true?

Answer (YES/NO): YES